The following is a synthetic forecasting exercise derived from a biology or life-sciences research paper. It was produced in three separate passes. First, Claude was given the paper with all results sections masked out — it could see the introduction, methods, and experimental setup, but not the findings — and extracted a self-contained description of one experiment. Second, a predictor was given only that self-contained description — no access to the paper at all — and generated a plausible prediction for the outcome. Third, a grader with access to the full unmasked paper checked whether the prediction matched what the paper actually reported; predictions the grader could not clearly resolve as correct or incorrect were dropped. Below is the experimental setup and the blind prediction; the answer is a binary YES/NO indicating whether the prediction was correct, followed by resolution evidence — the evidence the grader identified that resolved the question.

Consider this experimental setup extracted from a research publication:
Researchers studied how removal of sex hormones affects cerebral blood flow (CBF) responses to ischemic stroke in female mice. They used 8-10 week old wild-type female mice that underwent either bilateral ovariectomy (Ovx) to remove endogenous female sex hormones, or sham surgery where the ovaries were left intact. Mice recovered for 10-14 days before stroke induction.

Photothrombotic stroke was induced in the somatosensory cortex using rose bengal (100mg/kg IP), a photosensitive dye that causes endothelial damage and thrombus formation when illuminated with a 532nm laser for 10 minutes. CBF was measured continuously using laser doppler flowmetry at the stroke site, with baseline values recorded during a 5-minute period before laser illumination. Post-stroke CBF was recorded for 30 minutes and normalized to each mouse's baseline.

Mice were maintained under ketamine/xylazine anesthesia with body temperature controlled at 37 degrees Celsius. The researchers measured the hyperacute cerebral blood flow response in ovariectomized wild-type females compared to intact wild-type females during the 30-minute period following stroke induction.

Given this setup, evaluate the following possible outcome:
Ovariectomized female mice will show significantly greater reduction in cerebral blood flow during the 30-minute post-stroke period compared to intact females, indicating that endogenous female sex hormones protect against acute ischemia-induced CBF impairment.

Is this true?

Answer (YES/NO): NO